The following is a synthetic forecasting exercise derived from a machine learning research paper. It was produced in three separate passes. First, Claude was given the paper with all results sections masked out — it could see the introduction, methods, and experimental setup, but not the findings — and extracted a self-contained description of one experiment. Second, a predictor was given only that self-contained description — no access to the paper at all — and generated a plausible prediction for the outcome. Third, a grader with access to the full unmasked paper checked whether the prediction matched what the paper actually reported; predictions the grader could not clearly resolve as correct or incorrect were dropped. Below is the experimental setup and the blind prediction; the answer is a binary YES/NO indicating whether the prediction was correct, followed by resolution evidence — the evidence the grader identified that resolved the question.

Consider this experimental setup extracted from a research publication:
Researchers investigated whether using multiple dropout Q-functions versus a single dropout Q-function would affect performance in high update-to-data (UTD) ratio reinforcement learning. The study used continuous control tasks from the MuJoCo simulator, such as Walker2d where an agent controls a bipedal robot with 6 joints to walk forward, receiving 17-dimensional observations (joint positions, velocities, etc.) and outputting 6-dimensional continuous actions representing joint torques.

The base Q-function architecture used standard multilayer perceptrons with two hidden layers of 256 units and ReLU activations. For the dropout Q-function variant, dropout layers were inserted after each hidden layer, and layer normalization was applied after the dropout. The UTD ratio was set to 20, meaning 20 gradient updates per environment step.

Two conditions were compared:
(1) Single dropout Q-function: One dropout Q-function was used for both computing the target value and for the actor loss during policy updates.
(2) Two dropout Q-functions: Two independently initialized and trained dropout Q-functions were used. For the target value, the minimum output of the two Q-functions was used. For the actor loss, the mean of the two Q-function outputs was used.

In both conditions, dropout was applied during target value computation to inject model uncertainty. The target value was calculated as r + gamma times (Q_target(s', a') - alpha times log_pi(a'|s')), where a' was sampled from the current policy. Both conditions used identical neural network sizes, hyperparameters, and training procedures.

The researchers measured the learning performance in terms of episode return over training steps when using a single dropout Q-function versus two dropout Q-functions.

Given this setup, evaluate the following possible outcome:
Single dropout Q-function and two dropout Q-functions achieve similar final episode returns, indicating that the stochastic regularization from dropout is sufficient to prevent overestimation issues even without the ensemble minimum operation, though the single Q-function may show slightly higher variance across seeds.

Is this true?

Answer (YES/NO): NO